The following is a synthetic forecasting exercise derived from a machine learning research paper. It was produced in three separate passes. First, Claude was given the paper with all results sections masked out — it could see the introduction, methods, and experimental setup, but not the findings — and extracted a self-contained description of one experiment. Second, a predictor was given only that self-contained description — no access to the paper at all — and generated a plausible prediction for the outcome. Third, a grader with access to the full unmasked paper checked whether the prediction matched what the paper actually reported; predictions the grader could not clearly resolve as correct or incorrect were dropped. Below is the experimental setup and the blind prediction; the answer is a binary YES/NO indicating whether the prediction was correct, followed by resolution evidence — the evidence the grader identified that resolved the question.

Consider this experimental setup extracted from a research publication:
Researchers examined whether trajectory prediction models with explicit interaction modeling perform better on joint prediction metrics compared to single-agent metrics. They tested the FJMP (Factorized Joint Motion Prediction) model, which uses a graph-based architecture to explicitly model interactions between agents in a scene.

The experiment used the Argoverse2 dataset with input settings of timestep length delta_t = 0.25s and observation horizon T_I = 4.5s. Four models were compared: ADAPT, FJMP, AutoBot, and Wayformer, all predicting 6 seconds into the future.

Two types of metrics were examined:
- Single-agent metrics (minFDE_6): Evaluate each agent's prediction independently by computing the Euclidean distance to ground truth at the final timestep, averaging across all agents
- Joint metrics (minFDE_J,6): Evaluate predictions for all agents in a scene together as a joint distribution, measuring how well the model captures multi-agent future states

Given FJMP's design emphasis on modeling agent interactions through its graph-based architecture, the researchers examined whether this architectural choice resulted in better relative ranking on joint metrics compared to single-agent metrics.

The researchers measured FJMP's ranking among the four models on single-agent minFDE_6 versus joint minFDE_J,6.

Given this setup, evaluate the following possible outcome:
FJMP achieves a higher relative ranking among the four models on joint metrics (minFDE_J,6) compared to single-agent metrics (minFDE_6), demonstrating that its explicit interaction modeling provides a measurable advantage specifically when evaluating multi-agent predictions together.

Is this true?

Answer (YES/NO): YES